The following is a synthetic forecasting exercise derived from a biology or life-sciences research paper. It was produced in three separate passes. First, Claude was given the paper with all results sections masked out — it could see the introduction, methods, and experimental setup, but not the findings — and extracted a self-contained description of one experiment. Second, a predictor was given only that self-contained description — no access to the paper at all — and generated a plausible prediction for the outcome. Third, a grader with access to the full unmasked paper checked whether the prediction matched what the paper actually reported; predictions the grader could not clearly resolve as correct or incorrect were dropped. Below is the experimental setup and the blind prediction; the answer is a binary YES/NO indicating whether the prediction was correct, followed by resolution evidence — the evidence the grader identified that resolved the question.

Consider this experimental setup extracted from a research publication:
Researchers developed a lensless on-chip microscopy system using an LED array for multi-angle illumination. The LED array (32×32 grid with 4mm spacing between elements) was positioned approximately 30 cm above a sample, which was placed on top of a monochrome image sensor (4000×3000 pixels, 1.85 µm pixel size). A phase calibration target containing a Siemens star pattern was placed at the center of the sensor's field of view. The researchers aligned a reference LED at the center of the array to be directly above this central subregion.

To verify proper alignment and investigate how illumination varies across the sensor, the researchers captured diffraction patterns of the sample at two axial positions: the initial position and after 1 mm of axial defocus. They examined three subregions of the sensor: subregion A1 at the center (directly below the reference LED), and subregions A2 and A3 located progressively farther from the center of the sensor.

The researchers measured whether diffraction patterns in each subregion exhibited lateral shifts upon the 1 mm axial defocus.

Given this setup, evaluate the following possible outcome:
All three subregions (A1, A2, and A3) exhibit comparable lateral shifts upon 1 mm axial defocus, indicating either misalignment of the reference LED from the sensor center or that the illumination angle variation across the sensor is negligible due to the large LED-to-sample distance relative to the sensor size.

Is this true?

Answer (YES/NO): NO